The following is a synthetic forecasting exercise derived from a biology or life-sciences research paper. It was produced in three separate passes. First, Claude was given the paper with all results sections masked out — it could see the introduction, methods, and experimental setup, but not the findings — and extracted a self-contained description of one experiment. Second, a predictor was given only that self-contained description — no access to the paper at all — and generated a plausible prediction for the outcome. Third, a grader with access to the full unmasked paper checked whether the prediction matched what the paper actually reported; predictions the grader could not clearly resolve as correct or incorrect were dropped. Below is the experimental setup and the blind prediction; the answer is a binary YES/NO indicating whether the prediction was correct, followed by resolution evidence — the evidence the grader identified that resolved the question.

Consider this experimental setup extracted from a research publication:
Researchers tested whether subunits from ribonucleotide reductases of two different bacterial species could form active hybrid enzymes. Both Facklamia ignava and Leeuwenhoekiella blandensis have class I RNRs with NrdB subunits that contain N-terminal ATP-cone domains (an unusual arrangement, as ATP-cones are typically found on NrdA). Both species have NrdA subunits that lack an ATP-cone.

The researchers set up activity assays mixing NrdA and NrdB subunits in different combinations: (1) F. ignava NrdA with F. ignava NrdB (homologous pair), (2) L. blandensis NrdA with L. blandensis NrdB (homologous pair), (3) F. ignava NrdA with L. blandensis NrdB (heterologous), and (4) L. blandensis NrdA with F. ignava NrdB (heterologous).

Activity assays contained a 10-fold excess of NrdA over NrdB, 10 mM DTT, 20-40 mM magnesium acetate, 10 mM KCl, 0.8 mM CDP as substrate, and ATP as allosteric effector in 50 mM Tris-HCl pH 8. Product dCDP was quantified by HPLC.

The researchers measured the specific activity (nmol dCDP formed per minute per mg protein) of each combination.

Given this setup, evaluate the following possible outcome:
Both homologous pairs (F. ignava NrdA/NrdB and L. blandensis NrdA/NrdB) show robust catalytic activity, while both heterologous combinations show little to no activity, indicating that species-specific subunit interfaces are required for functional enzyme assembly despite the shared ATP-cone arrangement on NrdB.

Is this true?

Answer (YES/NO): NO